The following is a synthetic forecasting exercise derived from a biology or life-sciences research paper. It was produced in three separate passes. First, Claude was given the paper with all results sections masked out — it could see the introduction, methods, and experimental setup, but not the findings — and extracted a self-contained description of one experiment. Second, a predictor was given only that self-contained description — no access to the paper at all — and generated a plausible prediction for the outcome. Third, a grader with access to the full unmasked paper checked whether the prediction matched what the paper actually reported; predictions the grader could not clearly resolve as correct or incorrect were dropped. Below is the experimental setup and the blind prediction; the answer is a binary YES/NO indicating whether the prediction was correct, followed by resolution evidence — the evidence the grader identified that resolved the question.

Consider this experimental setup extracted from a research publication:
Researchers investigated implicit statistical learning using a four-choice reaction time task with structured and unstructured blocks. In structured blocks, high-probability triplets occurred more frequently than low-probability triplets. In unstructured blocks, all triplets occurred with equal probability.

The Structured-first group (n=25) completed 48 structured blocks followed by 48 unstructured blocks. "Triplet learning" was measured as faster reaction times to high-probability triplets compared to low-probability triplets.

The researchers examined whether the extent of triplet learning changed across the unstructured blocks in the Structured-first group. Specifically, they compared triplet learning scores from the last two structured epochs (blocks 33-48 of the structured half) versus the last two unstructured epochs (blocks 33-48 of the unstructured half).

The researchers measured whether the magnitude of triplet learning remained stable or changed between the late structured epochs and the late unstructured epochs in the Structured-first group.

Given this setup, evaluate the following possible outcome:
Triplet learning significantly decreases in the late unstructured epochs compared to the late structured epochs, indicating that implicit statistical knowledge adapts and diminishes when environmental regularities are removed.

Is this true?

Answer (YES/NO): YES